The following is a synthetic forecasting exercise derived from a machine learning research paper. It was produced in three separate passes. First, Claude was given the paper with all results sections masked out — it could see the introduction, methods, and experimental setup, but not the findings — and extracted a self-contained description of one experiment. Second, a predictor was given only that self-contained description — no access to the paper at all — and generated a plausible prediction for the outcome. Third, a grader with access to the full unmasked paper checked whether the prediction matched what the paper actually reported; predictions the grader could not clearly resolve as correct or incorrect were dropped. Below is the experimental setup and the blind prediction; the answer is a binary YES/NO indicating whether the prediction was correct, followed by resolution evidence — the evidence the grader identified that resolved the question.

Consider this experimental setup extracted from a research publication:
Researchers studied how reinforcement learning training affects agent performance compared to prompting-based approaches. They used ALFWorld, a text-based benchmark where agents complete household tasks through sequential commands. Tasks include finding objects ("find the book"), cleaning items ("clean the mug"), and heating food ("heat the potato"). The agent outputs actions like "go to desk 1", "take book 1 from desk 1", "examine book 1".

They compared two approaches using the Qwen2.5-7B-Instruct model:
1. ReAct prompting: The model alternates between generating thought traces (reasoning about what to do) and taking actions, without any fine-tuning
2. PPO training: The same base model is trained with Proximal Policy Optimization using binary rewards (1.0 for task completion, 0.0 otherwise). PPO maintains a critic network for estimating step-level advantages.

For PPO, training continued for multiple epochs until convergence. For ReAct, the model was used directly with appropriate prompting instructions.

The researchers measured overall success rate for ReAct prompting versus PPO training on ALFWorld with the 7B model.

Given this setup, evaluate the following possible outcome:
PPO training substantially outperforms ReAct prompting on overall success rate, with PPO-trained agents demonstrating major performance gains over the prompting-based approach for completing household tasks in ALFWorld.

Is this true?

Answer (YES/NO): YES